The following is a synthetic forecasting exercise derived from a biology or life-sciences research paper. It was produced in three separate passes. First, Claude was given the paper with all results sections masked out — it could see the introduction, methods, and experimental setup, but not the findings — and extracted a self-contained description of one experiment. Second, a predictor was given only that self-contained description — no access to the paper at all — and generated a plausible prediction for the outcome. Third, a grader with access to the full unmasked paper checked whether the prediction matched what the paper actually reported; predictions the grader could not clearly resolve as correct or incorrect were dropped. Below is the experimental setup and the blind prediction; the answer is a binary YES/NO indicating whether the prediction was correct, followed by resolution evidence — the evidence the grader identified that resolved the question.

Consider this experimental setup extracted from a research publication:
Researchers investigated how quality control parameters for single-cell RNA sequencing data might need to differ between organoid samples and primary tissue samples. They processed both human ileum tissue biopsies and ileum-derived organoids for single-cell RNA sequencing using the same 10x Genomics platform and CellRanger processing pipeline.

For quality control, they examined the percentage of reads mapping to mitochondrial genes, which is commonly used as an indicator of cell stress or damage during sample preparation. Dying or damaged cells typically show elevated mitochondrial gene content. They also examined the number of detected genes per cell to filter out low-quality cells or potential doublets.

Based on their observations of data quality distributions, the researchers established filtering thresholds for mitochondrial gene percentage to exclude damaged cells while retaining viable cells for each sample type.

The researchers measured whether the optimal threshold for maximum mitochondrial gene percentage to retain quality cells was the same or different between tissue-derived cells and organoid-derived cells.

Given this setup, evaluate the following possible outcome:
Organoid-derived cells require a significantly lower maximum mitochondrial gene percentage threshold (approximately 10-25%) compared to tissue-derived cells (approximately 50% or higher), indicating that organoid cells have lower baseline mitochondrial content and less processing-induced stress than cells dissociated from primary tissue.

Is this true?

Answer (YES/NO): NO